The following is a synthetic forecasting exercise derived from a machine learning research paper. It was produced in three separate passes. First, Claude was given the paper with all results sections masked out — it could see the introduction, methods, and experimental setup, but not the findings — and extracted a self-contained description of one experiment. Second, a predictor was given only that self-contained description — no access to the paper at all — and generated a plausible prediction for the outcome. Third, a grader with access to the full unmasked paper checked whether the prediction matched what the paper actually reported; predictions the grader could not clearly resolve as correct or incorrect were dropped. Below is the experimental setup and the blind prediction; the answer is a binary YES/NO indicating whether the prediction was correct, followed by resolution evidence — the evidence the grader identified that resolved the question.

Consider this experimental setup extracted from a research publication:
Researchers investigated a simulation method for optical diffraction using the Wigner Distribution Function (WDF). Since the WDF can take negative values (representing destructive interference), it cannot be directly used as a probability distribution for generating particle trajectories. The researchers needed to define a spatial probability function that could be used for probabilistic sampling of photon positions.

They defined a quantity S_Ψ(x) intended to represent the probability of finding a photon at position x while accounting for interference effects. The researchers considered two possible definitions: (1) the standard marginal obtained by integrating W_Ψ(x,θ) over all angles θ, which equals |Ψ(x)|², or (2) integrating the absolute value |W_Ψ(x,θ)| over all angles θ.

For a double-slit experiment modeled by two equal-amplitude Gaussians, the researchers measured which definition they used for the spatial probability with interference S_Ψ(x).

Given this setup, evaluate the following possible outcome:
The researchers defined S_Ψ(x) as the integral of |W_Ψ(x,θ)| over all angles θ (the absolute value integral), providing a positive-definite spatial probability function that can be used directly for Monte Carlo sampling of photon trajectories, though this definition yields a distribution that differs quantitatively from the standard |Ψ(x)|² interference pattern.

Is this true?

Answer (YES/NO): YES